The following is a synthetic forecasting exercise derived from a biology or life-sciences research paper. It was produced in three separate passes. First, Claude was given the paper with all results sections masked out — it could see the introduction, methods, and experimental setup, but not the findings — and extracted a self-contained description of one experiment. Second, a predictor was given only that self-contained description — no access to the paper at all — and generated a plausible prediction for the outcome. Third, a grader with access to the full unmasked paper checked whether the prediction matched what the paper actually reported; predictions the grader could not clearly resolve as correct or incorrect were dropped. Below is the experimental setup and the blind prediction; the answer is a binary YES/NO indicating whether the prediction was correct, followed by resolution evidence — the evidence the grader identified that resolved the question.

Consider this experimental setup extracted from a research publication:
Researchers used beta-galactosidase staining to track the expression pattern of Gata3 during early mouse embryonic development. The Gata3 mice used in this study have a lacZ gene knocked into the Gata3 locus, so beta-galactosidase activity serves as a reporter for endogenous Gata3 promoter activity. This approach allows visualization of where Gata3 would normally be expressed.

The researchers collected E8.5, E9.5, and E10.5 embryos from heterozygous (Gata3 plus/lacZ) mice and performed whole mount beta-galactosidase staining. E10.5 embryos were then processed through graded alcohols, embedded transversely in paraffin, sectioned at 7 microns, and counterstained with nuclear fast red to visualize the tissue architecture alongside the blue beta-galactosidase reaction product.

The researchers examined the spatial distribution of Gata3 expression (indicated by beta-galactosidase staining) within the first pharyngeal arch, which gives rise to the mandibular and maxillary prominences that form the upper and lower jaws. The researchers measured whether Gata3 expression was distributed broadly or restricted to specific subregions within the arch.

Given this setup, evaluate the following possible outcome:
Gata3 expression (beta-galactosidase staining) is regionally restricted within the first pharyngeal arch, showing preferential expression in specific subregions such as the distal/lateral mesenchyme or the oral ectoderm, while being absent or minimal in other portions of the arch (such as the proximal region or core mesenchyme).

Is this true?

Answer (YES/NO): YES